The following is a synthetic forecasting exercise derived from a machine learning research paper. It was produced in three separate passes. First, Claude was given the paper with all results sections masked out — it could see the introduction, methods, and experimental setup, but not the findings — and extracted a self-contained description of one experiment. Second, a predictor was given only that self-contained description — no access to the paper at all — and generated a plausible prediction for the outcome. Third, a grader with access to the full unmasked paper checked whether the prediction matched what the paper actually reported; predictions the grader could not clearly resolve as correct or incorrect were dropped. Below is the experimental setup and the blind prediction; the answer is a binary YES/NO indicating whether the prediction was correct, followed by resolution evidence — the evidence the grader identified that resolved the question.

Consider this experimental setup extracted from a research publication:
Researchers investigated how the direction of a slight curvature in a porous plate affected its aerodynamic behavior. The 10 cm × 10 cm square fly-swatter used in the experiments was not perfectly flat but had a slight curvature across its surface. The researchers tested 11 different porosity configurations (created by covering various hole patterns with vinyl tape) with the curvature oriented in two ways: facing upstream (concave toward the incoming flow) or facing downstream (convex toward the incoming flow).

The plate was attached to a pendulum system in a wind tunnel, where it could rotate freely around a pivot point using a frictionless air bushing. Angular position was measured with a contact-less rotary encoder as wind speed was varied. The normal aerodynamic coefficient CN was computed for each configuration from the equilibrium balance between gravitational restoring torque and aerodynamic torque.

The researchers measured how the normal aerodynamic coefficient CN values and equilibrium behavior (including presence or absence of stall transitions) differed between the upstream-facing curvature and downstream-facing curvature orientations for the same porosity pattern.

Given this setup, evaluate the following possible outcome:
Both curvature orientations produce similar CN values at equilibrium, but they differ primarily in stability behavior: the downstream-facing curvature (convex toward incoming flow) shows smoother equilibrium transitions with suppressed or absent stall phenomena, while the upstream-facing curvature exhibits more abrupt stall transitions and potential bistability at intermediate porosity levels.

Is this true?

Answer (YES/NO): NO